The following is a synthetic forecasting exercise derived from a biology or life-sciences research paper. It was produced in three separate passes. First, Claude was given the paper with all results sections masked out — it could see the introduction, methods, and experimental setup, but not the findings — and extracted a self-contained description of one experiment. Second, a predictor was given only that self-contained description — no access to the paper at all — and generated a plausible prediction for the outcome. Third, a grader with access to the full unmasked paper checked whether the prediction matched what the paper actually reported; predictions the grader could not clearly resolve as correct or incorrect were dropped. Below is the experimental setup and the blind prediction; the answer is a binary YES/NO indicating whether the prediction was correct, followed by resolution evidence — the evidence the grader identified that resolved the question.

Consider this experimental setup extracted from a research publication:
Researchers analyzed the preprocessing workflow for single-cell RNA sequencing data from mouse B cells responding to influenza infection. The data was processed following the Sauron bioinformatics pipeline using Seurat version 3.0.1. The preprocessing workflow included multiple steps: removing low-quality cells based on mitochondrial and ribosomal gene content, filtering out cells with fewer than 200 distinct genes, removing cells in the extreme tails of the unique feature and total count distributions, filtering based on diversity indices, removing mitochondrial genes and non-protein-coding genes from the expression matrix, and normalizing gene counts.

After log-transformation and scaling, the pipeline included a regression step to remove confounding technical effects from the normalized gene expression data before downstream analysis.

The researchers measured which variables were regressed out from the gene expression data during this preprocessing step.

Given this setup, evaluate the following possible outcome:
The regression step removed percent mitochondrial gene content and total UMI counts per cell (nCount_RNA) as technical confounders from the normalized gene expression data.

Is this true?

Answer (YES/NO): NO